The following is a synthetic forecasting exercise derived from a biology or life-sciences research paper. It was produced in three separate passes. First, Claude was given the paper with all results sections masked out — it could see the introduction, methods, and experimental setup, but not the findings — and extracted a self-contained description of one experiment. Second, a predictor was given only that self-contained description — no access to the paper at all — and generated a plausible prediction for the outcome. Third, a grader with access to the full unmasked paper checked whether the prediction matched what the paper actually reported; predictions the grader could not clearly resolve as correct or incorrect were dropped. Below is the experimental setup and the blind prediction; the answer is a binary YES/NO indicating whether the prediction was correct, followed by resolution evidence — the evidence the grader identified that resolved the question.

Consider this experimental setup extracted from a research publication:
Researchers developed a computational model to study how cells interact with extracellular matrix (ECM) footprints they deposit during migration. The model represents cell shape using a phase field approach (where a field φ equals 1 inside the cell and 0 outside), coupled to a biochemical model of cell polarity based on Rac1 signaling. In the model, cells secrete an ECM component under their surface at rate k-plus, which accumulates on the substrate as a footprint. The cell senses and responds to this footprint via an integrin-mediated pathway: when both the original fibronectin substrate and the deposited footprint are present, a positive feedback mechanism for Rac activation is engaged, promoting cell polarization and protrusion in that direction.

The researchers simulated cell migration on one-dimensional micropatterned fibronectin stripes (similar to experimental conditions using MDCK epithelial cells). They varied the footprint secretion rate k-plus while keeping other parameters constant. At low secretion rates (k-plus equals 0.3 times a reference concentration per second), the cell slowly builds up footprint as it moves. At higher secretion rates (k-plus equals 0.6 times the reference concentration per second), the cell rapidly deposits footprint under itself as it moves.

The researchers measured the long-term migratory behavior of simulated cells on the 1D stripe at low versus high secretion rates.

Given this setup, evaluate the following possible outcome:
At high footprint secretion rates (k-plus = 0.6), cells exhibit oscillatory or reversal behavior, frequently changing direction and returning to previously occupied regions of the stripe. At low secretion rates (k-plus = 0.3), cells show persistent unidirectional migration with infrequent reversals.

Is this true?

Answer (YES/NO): NO